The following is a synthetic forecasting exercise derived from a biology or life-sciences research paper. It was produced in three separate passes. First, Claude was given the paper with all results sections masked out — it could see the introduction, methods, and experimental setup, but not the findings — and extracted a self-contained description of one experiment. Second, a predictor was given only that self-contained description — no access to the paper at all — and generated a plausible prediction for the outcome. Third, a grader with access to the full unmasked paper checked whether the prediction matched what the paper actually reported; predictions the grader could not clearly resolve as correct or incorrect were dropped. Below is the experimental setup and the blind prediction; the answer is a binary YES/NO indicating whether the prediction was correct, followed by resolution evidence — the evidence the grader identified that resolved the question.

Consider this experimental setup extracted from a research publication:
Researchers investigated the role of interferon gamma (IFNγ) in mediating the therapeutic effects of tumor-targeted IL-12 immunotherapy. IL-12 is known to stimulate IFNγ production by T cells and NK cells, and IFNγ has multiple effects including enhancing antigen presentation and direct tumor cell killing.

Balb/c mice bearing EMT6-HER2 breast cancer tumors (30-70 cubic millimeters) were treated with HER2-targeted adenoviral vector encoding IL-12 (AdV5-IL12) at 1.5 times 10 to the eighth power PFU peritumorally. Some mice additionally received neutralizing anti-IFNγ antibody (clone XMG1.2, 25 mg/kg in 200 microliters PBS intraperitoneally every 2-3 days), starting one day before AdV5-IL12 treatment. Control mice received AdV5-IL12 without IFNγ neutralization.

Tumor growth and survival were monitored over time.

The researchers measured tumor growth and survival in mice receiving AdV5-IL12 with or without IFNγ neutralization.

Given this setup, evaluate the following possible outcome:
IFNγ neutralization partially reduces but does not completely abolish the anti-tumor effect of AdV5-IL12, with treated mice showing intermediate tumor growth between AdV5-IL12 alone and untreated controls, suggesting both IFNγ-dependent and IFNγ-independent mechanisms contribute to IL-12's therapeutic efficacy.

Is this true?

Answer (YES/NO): NO